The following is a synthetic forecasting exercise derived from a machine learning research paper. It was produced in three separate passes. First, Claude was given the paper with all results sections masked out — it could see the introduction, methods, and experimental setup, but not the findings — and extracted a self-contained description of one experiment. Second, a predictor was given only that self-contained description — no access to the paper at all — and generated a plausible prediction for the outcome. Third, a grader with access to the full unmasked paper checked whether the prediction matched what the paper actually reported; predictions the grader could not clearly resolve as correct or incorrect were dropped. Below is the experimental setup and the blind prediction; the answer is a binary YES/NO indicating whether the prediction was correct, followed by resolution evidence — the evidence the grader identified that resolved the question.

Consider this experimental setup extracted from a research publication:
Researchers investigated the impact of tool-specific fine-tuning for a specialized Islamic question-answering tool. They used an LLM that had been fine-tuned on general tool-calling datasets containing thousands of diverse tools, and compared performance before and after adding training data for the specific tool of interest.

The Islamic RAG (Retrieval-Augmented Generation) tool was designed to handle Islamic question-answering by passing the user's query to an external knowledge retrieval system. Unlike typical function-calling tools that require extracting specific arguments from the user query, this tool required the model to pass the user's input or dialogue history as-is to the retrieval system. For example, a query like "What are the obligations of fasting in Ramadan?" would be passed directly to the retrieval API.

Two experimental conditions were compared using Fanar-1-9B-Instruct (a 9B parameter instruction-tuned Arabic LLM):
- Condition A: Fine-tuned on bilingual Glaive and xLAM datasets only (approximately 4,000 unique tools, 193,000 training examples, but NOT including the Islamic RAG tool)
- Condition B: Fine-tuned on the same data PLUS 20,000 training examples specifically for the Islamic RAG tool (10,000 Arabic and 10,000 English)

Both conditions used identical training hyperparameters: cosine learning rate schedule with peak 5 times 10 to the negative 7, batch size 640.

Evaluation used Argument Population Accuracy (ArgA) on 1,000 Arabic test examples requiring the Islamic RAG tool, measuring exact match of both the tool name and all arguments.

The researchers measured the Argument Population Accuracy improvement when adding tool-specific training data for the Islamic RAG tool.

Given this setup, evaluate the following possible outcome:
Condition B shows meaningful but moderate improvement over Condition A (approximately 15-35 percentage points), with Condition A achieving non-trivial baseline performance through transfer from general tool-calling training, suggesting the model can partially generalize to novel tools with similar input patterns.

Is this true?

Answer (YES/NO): NO